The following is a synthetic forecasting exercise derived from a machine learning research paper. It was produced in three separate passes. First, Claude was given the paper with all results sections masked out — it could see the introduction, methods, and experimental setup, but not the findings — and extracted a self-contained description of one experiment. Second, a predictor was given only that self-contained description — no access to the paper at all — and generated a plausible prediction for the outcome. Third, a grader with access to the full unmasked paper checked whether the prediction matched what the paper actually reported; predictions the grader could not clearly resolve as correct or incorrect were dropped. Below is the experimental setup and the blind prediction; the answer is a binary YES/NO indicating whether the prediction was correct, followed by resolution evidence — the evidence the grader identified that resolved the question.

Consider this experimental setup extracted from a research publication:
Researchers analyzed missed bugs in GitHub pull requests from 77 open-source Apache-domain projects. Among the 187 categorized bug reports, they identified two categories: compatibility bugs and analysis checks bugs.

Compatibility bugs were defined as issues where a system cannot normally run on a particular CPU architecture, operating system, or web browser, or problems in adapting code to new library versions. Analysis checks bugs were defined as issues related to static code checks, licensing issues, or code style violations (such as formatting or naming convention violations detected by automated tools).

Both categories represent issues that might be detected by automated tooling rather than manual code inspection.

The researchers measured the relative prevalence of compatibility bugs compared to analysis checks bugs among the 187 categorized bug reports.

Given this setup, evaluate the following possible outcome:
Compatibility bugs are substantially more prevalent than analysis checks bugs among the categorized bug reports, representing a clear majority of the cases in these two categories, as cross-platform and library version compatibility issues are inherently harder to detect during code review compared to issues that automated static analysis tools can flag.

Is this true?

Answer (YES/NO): NO